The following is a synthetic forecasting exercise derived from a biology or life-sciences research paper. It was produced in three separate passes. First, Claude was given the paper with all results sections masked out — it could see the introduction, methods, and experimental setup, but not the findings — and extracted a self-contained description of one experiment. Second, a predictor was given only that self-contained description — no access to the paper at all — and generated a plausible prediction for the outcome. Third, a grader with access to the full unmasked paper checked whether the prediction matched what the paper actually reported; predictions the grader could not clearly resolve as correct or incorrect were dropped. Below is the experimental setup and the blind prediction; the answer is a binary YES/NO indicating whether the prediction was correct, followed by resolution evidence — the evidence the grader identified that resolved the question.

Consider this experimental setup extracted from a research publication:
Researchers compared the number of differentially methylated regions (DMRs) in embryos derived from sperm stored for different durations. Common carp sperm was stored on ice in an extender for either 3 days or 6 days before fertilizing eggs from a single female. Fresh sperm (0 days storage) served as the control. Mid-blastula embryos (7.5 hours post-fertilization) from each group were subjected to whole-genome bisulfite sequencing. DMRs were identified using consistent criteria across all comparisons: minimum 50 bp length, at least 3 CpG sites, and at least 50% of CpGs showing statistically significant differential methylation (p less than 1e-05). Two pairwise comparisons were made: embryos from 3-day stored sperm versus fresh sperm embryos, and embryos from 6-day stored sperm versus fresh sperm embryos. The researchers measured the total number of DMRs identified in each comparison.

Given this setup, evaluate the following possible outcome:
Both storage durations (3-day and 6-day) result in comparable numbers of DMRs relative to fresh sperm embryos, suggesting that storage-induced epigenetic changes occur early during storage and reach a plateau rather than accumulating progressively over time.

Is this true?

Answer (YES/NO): NO